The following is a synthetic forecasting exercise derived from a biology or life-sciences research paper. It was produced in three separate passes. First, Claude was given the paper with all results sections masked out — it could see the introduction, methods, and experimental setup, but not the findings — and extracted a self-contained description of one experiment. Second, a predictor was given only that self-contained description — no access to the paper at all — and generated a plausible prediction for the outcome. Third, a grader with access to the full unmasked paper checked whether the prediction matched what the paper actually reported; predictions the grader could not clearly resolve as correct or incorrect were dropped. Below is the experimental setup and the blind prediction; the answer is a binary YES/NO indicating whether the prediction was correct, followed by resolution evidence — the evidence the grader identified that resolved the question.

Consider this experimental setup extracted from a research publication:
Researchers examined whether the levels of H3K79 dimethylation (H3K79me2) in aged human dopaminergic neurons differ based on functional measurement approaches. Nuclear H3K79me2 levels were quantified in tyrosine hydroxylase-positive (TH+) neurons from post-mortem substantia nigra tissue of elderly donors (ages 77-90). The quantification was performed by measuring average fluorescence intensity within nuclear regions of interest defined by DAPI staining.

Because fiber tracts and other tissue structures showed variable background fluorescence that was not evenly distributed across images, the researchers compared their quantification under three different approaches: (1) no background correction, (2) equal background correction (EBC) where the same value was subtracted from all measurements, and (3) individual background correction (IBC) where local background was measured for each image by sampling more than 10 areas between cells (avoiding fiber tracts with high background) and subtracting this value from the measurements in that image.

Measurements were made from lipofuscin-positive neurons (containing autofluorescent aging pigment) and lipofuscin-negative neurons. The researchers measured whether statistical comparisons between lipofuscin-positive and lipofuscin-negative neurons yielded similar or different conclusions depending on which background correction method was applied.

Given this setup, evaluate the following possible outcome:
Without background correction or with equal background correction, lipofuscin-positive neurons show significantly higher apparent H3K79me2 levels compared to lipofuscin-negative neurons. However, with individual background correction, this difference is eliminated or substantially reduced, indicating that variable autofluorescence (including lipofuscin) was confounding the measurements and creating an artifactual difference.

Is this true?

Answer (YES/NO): NO